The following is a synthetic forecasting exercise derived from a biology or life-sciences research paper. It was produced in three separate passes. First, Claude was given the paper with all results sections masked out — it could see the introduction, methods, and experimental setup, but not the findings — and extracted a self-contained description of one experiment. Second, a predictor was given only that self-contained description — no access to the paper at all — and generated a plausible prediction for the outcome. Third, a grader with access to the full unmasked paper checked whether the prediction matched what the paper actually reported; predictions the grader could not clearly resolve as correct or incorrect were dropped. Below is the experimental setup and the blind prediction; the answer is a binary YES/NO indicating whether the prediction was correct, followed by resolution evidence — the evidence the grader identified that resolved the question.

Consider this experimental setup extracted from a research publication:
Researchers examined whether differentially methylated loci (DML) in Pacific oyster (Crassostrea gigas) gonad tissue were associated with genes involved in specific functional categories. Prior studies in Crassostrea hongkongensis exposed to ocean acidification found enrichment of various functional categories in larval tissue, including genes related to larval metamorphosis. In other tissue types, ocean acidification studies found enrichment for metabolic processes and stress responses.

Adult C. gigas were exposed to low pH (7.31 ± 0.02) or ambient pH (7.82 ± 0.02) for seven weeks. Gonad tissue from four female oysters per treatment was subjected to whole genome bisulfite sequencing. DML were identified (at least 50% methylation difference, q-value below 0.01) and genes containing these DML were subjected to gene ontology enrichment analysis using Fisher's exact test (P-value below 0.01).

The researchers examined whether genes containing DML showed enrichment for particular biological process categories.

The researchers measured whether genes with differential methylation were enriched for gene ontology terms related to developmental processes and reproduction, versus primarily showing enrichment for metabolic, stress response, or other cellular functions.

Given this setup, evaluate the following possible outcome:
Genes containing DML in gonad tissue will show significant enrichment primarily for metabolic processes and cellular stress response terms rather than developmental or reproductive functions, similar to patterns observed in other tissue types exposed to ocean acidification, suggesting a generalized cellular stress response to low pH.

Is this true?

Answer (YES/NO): NO